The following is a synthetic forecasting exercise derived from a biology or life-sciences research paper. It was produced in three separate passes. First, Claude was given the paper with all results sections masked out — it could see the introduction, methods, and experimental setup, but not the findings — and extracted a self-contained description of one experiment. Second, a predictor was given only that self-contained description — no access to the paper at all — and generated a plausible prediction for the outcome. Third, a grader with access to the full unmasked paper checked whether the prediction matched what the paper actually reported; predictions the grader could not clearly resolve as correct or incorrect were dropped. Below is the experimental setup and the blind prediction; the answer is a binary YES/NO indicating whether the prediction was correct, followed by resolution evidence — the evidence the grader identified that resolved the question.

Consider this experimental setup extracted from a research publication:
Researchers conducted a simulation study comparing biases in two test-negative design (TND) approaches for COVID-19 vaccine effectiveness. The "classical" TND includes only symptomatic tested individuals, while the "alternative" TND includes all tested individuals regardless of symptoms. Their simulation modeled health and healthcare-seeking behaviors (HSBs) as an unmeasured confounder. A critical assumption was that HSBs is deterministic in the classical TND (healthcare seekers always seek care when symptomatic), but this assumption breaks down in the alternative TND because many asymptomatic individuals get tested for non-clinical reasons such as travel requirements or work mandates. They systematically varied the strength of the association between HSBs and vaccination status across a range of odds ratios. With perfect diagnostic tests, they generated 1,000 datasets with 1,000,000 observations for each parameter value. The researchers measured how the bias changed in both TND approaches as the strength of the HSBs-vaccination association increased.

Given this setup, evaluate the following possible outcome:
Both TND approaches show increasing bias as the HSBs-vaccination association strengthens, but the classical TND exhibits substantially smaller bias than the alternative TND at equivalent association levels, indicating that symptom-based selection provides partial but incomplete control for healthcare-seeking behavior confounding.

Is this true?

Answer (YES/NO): NO